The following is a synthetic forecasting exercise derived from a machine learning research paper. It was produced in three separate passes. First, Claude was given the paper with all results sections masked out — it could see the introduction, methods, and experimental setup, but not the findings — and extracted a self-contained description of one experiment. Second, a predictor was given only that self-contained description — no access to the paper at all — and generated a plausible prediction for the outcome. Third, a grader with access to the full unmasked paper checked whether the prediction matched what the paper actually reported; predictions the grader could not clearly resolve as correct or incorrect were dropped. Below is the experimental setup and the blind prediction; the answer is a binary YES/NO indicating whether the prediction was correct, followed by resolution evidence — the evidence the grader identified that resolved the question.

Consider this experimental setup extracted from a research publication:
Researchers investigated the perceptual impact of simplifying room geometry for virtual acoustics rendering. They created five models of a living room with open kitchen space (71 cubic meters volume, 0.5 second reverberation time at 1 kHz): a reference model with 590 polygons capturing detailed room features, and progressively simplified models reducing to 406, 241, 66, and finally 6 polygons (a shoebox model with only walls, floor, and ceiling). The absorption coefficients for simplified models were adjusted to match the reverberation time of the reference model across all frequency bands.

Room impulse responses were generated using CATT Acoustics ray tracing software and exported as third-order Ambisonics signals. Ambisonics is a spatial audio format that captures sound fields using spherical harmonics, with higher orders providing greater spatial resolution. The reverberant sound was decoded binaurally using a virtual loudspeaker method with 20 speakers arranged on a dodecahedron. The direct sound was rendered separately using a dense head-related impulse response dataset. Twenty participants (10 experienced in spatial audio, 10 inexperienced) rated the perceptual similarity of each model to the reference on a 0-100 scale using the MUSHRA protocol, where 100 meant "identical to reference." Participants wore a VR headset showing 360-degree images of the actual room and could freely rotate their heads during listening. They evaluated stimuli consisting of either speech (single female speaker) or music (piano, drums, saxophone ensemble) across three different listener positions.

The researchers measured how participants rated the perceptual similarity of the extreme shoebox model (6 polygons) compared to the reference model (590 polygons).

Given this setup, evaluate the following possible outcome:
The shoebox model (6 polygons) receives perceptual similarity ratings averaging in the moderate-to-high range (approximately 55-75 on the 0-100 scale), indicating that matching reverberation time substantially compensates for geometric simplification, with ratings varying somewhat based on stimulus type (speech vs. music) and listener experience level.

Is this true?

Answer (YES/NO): NO